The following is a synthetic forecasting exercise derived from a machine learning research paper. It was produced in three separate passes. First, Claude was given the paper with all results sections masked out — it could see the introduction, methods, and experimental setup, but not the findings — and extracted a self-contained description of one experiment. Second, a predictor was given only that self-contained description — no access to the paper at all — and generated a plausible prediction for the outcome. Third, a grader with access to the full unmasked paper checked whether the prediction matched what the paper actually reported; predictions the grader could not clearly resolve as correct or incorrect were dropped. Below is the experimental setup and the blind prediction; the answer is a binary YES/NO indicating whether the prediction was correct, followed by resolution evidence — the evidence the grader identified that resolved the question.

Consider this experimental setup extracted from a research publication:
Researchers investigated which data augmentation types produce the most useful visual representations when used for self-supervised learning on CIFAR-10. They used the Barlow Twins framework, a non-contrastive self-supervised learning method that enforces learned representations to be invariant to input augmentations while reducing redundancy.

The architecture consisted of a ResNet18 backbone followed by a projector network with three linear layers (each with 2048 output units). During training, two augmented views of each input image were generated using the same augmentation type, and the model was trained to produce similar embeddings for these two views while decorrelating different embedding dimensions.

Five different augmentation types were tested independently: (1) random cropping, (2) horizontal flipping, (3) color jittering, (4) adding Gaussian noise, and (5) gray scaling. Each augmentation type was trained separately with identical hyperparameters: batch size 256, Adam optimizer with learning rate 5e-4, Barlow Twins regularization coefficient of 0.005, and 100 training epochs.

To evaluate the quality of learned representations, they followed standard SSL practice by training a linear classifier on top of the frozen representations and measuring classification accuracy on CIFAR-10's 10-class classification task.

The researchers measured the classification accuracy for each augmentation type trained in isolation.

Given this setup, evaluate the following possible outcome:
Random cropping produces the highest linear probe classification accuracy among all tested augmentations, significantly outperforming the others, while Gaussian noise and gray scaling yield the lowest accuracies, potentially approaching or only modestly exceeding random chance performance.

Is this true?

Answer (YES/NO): NO